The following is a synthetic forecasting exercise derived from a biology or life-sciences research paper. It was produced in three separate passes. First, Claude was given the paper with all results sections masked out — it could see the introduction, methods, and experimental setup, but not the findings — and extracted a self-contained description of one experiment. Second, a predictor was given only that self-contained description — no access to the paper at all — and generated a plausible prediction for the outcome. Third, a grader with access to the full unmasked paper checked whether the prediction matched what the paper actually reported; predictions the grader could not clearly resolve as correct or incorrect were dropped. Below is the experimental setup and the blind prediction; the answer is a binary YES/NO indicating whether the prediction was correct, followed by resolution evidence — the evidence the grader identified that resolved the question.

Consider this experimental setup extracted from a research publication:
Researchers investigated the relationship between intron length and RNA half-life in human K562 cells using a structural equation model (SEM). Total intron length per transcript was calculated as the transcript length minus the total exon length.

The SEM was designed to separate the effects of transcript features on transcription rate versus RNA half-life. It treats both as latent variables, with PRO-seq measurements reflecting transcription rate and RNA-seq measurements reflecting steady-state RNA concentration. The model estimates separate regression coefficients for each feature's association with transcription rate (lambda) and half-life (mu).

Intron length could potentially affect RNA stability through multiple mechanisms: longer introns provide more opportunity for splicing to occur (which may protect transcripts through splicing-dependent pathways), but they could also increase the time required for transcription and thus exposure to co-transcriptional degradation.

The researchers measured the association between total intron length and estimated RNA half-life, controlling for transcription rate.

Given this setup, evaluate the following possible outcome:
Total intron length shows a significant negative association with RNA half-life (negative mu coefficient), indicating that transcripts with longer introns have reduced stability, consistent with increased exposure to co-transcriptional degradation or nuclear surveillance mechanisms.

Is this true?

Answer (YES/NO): NO